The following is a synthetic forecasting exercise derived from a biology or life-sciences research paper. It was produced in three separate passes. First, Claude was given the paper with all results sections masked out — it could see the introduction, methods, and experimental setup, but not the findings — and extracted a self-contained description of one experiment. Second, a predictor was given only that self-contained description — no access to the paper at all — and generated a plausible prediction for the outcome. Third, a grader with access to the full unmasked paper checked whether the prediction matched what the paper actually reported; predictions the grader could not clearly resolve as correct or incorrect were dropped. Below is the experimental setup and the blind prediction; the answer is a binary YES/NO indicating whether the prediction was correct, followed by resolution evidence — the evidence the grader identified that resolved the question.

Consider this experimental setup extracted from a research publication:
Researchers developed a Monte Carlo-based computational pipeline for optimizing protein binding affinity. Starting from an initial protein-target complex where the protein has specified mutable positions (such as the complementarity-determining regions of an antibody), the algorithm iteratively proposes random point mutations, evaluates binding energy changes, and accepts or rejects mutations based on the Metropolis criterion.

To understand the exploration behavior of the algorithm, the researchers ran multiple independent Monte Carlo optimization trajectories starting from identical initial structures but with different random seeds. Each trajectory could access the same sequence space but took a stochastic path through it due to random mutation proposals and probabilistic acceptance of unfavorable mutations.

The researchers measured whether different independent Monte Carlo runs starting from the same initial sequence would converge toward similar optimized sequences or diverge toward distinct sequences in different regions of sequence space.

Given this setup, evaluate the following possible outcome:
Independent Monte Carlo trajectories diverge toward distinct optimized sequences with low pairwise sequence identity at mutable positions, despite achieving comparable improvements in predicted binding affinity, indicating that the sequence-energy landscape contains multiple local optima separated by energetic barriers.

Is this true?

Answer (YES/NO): YES